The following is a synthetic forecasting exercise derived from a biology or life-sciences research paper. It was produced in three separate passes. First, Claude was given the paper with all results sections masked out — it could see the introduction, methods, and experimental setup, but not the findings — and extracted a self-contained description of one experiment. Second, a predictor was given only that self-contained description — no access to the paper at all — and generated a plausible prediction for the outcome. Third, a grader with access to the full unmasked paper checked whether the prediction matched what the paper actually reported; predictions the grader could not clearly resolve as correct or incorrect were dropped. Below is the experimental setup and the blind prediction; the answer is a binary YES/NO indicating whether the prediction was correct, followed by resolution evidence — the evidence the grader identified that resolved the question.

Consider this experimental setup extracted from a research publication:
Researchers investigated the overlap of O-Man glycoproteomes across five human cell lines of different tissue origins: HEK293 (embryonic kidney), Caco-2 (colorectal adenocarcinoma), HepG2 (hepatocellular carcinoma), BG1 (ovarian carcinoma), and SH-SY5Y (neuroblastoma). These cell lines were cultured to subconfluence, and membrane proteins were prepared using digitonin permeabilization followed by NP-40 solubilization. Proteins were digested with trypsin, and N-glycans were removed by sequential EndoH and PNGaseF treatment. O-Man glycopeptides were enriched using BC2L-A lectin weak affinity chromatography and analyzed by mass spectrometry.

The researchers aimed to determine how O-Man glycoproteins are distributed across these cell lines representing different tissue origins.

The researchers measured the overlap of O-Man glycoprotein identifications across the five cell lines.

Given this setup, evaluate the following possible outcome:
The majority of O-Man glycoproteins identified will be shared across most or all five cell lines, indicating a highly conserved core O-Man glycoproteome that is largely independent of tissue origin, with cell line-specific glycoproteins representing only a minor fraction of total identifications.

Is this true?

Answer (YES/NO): NO